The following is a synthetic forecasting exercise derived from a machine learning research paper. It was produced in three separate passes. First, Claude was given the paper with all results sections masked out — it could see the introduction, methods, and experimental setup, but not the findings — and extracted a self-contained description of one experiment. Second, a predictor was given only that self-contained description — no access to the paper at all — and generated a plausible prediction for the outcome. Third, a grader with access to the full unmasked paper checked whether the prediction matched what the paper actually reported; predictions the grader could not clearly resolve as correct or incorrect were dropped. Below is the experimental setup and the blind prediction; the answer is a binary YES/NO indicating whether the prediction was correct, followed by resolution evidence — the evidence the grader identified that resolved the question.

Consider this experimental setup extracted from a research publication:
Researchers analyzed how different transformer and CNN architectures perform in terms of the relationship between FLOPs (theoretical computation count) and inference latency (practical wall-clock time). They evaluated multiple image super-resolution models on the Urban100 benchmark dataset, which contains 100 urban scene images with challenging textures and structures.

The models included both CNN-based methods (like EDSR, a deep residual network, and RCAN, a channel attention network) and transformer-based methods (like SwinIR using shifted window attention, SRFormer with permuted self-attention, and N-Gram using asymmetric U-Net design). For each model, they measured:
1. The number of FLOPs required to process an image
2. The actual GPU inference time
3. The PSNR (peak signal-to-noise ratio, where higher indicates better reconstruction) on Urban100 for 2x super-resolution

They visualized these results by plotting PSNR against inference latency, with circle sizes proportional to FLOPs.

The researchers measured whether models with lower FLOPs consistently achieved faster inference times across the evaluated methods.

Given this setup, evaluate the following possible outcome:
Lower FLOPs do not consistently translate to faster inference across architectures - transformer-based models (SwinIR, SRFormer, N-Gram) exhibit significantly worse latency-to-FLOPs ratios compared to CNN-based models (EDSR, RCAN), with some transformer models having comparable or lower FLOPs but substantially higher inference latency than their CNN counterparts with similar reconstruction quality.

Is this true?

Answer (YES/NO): YES